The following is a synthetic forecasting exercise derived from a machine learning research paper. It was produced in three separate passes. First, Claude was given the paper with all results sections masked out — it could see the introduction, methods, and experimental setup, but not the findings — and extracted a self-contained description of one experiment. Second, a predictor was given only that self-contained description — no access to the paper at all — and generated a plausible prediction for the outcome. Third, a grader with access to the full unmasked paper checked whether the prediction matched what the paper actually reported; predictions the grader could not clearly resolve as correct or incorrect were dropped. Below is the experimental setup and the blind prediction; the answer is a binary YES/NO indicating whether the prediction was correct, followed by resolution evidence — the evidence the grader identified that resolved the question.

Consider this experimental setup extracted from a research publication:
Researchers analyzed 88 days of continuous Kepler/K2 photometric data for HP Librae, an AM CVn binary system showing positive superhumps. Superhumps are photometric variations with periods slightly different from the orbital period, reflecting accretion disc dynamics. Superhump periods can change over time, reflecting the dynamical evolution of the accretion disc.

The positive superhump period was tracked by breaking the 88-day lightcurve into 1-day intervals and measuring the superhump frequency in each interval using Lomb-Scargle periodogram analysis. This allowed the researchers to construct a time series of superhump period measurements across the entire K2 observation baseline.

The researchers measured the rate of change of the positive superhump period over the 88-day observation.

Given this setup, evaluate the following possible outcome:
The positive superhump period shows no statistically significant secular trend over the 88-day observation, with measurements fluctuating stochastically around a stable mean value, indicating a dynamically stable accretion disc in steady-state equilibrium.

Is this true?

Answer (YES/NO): NO